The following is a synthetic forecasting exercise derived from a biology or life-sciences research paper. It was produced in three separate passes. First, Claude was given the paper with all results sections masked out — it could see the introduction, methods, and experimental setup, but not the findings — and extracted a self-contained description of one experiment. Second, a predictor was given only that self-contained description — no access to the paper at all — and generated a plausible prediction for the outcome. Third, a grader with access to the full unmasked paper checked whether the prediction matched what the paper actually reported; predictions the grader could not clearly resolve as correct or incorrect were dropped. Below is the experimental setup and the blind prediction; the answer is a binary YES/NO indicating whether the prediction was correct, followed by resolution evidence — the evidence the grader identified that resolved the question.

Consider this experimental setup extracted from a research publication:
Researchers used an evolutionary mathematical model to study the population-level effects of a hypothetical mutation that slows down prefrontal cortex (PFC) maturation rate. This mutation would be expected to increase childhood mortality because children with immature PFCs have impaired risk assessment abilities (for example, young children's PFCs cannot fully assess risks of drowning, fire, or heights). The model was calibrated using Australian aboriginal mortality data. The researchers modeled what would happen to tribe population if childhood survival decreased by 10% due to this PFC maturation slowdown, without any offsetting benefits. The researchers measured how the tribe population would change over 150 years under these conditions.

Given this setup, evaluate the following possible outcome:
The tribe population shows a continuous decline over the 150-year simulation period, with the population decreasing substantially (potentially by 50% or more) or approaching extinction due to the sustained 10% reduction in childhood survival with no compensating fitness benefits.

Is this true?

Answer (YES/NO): YES